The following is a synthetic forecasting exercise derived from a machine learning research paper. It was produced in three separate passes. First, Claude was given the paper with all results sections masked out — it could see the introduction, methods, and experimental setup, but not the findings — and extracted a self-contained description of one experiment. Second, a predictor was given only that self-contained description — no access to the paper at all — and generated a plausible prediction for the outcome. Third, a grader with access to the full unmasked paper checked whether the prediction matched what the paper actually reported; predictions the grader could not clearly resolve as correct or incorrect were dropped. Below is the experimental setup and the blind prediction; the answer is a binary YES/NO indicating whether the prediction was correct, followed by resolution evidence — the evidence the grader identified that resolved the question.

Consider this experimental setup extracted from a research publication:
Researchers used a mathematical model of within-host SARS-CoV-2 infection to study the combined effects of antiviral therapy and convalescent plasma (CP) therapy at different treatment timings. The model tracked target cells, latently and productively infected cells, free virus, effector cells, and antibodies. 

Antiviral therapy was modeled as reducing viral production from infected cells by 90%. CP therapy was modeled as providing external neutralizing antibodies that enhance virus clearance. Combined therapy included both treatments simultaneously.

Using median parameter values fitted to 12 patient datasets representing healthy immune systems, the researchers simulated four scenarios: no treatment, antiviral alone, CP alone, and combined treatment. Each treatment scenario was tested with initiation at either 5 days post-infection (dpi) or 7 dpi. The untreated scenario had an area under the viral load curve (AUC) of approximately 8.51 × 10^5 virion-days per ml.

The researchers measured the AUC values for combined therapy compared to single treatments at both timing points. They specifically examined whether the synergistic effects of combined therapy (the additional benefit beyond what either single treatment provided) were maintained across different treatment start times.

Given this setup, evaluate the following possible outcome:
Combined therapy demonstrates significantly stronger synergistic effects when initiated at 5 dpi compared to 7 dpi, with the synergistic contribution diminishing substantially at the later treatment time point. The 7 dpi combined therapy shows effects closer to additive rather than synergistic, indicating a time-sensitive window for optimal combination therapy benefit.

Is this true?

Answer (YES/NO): NO